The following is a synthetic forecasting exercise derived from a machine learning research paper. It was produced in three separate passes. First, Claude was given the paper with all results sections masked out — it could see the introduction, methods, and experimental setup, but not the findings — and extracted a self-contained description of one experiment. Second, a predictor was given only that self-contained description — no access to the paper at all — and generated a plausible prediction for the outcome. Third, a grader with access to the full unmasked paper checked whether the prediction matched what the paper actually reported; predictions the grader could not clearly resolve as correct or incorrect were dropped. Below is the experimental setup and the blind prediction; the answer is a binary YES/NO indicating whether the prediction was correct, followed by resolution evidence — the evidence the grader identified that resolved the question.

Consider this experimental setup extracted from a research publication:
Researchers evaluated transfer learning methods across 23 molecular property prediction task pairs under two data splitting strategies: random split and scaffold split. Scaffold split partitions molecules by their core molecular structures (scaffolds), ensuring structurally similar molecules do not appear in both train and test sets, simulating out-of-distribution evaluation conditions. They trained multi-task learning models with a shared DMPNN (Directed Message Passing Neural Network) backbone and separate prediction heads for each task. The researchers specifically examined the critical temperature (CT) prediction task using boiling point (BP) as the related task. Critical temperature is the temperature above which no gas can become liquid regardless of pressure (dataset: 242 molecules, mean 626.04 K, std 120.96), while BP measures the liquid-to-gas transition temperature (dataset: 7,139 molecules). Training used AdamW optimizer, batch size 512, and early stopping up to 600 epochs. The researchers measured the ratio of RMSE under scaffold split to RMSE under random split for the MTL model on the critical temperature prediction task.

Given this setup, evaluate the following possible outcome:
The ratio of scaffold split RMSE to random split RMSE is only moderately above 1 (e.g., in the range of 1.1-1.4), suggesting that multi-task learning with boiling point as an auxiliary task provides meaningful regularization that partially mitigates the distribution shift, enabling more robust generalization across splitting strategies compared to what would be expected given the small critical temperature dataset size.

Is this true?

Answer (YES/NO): NO